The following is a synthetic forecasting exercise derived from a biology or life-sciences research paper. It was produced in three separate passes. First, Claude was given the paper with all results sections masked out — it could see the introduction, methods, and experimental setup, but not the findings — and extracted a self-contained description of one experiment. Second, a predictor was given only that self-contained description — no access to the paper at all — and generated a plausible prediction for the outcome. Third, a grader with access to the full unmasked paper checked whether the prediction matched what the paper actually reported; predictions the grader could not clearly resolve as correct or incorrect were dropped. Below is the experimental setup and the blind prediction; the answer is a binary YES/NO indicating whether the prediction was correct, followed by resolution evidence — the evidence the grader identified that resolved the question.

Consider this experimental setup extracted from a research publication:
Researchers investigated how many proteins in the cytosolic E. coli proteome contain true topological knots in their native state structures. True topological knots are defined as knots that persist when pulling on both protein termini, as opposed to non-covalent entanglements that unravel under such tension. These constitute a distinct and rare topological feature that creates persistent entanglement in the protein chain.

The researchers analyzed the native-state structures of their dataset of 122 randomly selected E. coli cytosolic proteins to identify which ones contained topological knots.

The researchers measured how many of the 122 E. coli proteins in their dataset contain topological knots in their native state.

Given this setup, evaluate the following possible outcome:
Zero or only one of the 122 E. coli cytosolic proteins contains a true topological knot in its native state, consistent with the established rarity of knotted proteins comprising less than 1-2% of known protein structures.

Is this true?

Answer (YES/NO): NO